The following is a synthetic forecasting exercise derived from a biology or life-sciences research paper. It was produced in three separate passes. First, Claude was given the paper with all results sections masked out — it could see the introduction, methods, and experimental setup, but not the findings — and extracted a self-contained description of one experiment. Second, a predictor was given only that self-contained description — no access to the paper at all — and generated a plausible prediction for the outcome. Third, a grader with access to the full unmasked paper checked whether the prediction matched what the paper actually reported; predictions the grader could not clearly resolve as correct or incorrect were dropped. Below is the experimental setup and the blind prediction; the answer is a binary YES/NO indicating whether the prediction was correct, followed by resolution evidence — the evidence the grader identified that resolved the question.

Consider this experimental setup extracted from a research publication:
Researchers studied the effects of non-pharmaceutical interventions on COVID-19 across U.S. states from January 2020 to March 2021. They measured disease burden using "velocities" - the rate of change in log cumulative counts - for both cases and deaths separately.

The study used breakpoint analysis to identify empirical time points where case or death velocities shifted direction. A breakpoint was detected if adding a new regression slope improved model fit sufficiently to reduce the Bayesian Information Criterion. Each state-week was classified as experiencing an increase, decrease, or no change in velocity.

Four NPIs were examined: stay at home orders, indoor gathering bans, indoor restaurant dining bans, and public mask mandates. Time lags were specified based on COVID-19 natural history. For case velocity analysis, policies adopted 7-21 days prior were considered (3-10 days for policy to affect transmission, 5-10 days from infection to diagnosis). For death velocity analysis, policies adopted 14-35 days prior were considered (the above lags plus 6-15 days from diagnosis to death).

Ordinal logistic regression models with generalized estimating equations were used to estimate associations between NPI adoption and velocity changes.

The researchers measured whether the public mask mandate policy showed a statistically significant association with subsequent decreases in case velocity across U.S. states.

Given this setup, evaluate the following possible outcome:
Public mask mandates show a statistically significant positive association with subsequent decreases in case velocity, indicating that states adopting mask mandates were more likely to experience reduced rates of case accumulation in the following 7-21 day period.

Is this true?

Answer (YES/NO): YES